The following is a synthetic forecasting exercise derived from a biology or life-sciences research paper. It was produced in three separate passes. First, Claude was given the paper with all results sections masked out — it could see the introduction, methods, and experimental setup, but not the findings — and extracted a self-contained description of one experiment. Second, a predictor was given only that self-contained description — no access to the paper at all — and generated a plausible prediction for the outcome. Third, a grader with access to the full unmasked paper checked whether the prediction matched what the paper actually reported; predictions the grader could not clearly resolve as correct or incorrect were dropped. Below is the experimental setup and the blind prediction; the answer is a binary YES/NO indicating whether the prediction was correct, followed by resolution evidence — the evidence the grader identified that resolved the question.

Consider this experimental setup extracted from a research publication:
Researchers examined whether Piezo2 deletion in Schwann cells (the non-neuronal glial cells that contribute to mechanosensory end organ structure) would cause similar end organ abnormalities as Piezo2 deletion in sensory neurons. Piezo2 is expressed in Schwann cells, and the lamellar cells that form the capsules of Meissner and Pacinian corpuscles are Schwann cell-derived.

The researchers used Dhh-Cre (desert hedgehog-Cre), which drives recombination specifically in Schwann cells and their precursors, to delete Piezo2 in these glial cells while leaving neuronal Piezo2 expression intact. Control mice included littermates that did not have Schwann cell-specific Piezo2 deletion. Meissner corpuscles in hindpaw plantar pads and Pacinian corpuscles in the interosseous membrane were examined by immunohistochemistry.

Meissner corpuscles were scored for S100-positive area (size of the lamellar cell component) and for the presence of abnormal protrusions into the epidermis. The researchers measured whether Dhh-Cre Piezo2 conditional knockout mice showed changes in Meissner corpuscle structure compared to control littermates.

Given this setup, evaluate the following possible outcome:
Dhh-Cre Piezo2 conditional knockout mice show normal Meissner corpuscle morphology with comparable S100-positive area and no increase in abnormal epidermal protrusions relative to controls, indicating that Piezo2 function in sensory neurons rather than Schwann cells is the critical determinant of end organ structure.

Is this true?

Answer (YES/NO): YES